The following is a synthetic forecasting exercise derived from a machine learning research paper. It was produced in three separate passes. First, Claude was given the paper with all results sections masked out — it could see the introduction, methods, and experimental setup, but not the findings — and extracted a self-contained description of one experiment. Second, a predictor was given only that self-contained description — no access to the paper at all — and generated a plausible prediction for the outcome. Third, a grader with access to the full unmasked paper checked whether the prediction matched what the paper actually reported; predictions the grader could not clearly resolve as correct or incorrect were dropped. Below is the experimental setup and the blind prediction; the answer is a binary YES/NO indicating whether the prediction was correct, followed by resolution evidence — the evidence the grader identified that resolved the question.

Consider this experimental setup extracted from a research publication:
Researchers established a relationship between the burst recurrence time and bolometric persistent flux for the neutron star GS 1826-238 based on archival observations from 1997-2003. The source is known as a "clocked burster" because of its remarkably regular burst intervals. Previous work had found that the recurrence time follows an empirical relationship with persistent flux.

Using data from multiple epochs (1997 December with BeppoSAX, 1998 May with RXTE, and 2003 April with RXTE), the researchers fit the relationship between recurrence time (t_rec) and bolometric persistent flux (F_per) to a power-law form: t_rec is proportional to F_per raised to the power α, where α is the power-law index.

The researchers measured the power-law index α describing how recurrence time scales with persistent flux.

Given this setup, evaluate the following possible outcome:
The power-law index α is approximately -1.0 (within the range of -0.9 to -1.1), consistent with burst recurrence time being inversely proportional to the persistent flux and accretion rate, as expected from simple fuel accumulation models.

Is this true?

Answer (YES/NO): YES